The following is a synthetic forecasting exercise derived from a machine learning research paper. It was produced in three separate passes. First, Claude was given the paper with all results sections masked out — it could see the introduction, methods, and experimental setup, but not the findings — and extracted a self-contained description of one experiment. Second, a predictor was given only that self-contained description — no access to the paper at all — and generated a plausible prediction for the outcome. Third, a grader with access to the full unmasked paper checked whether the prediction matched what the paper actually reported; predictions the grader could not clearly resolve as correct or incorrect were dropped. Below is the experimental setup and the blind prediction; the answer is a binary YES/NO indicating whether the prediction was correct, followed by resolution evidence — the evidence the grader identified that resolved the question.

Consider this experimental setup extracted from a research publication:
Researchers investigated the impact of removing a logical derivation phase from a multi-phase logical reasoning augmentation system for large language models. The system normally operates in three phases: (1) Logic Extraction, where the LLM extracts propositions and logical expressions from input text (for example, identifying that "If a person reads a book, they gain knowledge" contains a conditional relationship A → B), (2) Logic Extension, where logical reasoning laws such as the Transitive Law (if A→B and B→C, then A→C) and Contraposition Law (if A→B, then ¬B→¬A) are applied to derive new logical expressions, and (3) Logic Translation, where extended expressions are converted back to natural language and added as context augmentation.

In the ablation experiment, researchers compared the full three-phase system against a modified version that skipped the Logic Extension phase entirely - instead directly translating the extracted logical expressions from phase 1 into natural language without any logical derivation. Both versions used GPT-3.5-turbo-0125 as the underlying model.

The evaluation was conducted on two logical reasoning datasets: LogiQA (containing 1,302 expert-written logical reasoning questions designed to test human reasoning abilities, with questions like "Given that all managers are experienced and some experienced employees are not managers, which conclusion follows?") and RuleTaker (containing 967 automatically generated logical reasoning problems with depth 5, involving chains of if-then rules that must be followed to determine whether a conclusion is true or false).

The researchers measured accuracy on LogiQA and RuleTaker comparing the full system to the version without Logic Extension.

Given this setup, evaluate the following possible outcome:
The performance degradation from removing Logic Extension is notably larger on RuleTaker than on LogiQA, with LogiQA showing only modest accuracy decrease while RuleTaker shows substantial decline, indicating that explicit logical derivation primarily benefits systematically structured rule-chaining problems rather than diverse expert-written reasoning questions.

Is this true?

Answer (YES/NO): NO